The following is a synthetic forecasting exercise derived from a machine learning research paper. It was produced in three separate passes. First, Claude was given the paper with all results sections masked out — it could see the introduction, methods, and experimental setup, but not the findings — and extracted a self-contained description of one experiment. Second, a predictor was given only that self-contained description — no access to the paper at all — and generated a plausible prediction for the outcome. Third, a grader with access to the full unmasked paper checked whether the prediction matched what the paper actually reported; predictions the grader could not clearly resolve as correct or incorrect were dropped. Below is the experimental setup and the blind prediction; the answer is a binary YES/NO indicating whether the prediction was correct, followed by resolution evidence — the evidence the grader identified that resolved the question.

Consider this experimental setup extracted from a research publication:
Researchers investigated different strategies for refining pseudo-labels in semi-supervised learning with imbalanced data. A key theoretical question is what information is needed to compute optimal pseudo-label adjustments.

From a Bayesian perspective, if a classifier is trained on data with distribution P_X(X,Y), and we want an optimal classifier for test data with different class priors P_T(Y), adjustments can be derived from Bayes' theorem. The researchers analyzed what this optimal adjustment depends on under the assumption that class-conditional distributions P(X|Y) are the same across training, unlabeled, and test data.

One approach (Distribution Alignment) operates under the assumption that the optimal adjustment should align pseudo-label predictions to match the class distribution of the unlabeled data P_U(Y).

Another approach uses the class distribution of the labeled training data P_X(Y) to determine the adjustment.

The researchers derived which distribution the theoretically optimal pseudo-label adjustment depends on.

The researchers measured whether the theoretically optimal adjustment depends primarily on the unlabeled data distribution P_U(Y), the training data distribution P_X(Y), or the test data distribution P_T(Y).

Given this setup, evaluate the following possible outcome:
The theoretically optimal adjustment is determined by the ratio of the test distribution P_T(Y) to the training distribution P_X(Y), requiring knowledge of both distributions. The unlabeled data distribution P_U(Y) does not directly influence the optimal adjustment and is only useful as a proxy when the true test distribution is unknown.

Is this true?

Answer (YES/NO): YES